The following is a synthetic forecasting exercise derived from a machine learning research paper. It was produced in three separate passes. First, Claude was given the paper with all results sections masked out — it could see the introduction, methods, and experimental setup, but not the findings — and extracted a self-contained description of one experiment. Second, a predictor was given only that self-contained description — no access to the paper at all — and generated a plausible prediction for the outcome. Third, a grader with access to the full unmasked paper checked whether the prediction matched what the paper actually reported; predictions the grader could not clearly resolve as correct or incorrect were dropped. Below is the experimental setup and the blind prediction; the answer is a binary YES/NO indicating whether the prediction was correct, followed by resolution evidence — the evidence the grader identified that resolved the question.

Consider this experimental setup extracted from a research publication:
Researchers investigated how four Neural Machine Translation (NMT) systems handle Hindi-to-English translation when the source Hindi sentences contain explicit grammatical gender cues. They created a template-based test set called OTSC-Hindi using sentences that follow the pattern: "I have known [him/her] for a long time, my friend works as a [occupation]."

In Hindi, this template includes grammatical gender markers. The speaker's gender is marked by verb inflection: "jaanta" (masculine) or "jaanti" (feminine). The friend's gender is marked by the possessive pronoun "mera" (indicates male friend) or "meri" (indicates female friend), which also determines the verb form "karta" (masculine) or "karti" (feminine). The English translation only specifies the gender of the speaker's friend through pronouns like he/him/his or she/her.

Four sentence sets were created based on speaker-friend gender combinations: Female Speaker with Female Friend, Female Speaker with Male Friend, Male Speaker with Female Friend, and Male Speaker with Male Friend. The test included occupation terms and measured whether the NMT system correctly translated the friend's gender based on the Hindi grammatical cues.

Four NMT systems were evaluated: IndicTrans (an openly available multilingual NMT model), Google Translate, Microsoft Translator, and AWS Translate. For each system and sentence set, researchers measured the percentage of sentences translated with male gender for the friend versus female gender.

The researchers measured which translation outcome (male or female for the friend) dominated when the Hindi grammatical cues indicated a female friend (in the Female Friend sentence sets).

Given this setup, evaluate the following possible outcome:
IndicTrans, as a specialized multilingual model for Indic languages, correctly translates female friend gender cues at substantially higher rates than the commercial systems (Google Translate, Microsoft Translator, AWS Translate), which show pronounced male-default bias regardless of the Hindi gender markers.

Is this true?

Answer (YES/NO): NO